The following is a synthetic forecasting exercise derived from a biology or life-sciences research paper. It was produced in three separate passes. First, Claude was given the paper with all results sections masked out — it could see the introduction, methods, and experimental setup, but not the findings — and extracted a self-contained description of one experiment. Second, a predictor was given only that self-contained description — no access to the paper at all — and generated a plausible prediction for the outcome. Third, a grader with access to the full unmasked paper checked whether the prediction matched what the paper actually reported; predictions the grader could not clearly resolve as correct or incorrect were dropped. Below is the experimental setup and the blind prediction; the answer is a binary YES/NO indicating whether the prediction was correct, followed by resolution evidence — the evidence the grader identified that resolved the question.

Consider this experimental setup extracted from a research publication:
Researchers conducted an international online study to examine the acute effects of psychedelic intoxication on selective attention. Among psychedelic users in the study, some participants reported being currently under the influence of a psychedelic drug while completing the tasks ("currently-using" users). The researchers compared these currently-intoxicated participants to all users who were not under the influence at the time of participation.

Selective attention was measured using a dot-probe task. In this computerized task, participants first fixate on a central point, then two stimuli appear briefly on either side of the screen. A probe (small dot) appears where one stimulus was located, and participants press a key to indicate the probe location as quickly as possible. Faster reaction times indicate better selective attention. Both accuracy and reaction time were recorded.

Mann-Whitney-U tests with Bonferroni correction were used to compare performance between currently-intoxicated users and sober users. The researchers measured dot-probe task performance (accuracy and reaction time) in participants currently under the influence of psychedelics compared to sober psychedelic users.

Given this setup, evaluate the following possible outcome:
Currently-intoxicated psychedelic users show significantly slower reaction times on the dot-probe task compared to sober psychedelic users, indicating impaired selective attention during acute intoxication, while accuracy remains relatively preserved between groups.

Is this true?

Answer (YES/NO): NO